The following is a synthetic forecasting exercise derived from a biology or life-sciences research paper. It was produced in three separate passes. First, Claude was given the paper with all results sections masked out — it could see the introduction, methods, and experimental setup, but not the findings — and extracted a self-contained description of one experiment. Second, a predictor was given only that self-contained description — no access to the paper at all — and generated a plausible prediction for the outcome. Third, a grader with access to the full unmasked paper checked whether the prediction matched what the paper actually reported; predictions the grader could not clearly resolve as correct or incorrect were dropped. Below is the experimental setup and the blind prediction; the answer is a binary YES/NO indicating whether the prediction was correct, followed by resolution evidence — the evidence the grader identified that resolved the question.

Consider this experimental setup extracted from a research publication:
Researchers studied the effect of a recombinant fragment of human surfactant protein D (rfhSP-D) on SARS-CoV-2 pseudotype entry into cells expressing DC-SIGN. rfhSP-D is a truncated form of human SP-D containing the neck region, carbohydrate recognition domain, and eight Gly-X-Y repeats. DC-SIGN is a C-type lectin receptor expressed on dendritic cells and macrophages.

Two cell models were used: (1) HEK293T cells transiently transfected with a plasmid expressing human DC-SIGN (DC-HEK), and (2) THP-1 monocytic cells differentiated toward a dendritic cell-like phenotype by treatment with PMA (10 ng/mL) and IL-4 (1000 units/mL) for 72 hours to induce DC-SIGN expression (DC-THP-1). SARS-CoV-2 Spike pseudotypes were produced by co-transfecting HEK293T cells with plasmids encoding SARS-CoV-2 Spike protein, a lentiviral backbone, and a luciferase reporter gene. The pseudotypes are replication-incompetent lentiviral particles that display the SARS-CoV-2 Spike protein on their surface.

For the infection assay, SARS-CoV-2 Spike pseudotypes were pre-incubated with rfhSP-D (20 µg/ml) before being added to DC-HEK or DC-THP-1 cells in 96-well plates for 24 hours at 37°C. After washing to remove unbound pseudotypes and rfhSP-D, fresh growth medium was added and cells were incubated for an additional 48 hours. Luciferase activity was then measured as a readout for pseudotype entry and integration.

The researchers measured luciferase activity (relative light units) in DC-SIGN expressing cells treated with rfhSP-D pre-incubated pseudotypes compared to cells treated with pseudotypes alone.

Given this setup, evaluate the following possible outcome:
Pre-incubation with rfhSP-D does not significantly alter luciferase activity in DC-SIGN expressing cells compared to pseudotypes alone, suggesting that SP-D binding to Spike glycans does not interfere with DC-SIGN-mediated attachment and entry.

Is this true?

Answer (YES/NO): NO